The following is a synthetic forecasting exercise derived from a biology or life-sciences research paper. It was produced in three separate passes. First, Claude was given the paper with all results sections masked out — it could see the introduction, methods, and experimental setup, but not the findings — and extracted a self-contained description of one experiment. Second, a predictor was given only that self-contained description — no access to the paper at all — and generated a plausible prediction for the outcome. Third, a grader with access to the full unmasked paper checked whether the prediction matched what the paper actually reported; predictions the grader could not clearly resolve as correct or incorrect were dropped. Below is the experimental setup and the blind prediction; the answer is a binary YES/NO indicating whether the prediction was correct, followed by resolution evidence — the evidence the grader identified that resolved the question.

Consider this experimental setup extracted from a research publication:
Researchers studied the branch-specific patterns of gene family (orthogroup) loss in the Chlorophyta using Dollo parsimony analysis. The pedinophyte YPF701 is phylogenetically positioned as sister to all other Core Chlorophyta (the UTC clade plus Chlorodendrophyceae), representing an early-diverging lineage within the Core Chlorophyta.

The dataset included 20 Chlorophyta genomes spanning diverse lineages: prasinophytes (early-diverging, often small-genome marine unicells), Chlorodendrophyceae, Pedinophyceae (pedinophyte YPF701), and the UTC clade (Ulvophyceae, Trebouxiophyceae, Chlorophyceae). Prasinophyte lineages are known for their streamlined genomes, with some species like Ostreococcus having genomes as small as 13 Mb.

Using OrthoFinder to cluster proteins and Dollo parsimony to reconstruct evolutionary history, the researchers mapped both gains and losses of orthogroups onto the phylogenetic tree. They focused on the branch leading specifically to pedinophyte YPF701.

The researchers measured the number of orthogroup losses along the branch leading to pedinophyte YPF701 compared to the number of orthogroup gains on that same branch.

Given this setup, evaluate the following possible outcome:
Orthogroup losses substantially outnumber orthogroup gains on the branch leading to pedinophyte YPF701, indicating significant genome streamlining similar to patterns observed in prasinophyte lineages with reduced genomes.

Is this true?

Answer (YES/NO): YES